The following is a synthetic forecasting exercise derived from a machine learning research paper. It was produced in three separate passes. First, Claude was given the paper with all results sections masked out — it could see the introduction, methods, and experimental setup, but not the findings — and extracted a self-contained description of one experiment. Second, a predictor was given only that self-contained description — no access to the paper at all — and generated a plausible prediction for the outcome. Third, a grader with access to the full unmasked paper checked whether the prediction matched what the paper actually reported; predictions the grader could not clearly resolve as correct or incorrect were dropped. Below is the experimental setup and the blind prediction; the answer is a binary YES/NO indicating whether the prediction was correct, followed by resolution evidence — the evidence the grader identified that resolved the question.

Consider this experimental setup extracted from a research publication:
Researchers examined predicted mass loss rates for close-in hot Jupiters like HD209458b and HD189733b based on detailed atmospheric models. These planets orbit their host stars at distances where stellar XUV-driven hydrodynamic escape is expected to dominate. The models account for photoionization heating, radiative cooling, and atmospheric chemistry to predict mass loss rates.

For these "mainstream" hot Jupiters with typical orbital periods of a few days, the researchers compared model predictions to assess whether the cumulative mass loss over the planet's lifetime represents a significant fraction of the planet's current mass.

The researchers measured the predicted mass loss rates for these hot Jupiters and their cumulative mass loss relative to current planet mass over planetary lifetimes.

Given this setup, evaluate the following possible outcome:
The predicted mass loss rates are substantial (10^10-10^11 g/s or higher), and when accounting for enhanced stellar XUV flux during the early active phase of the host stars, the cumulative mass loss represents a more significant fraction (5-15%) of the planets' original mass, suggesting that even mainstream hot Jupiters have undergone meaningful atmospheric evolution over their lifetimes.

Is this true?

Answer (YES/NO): NO